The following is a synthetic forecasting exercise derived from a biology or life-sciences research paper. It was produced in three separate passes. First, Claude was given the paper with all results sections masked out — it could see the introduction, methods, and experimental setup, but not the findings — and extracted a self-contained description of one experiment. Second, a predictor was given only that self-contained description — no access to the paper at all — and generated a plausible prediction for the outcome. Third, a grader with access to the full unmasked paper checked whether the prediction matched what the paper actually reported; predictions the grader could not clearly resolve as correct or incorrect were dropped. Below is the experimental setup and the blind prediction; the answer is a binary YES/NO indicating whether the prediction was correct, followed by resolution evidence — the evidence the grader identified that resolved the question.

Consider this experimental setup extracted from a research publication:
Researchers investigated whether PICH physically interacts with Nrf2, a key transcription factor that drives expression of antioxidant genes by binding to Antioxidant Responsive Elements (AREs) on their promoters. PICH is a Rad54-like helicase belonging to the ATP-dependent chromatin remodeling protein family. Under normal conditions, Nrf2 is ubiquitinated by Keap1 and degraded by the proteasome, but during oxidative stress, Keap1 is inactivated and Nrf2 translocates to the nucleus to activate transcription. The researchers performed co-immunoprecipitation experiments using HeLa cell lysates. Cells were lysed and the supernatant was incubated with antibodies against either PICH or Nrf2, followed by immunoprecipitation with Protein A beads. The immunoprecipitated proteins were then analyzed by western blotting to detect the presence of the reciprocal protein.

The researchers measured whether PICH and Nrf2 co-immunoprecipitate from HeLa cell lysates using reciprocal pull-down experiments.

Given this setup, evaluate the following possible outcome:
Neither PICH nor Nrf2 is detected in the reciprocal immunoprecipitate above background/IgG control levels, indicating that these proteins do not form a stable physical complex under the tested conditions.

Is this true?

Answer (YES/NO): NO